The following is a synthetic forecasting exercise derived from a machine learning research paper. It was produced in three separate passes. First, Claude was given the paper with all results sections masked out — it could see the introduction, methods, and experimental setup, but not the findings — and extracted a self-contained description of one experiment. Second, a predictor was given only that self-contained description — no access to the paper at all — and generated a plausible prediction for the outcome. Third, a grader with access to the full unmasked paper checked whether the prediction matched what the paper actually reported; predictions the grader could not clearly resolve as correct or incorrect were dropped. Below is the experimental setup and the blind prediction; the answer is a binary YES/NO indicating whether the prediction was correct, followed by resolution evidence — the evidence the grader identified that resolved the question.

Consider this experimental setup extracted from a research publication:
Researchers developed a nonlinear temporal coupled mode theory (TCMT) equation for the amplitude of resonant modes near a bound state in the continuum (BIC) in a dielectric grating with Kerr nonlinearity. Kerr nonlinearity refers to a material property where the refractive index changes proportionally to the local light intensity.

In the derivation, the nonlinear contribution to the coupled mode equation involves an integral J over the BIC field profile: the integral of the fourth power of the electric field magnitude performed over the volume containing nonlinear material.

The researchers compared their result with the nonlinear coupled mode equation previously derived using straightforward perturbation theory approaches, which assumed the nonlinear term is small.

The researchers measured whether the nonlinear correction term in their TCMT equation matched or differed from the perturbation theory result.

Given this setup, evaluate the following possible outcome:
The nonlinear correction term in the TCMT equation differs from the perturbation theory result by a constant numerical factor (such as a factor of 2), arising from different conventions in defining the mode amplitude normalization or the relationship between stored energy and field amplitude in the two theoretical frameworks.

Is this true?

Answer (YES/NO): NO